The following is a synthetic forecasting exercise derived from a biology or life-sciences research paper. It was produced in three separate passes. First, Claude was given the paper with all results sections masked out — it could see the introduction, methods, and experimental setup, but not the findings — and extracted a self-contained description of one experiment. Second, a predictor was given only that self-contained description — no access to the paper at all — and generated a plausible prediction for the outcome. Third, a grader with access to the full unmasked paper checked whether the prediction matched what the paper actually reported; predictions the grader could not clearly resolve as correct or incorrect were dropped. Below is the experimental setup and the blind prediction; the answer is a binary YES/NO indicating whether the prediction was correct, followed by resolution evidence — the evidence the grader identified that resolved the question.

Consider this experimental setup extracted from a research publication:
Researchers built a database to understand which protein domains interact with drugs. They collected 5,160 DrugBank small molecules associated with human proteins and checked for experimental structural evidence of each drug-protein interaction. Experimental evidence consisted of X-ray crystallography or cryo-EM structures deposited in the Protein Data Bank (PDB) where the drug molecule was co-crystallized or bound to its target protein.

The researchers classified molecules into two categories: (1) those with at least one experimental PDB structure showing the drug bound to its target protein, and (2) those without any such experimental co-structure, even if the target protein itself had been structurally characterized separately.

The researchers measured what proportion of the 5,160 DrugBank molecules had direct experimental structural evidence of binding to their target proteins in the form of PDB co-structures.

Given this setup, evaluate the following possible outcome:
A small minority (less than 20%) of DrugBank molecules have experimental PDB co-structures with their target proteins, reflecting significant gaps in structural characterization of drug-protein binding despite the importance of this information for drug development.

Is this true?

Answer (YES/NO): NO